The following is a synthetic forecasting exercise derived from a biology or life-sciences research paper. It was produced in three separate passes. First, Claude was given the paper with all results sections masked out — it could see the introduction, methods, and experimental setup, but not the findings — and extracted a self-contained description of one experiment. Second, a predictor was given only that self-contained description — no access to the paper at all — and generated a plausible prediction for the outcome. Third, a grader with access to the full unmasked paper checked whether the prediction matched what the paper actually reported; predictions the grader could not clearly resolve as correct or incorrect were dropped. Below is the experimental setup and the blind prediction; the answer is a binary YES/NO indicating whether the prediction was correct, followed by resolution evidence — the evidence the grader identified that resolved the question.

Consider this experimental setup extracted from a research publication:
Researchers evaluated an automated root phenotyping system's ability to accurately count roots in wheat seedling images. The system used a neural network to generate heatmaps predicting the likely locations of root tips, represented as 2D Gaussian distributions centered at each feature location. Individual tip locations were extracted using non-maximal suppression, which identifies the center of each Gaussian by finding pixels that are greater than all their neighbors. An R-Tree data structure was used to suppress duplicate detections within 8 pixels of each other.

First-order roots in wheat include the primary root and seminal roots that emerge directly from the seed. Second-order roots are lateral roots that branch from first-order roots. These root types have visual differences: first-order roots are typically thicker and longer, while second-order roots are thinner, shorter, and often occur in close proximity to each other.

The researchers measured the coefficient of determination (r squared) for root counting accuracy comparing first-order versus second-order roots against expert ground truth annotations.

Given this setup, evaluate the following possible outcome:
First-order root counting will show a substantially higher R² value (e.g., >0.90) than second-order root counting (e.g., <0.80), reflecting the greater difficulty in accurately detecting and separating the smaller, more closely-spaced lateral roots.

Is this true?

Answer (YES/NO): NO